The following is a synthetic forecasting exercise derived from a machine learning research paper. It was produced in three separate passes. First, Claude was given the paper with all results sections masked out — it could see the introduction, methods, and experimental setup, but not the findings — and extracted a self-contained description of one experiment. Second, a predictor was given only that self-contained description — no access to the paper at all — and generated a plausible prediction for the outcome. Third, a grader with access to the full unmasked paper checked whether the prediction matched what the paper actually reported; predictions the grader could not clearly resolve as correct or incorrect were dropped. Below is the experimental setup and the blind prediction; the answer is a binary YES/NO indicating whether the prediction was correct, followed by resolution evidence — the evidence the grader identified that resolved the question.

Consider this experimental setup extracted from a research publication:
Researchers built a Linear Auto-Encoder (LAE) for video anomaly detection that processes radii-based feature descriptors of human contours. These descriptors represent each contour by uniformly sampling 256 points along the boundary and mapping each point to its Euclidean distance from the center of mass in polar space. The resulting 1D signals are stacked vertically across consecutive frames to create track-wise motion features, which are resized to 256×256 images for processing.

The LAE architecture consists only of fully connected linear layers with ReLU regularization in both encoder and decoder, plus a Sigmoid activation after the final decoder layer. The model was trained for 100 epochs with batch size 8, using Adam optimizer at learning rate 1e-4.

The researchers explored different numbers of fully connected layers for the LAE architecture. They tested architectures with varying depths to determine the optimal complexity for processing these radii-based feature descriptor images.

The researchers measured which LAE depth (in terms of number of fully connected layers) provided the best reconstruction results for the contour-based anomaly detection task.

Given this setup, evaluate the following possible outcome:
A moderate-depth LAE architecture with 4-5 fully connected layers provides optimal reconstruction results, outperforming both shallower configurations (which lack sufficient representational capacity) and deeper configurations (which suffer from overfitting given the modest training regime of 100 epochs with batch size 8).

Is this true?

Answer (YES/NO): NO